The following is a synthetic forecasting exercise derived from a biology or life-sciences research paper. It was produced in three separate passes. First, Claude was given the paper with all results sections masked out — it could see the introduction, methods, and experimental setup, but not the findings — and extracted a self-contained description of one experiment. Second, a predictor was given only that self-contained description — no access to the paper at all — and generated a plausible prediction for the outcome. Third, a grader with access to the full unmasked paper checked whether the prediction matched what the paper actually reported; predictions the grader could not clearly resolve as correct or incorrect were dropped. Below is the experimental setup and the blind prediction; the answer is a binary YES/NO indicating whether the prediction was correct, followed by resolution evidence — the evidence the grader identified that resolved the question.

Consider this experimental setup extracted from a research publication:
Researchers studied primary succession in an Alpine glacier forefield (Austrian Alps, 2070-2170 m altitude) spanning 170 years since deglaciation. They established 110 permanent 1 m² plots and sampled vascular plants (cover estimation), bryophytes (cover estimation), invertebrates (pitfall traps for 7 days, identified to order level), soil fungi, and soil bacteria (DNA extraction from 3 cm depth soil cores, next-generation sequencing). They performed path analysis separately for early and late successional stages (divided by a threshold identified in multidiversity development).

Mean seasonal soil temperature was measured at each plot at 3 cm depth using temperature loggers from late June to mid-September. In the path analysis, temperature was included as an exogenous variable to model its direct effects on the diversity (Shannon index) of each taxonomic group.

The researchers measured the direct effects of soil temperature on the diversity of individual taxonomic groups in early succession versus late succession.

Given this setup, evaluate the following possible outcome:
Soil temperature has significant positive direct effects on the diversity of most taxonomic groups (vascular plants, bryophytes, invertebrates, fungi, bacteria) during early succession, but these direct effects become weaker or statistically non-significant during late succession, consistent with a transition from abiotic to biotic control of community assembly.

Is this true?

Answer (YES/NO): NO